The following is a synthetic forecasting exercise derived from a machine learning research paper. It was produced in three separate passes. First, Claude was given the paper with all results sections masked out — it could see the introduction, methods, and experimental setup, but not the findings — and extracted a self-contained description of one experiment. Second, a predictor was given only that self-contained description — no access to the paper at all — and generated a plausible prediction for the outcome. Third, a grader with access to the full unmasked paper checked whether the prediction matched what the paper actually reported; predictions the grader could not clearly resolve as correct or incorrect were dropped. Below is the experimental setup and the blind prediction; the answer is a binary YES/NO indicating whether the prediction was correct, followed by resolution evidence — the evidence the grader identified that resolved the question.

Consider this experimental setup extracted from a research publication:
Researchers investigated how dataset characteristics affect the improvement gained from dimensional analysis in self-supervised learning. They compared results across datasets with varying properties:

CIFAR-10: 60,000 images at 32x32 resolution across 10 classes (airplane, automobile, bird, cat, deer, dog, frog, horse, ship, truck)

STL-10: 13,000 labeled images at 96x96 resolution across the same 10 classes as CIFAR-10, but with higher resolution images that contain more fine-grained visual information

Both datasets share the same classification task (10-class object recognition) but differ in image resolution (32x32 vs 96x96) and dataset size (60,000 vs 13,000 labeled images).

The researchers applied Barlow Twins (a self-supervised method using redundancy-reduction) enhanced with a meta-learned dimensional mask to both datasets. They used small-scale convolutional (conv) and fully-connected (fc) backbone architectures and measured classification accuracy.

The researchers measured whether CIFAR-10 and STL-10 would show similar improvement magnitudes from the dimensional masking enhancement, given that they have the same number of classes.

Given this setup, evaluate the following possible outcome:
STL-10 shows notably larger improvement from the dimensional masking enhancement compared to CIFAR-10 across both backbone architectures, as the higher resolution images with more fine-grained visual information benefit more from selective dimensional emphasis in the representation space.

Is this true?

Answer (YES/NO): NO